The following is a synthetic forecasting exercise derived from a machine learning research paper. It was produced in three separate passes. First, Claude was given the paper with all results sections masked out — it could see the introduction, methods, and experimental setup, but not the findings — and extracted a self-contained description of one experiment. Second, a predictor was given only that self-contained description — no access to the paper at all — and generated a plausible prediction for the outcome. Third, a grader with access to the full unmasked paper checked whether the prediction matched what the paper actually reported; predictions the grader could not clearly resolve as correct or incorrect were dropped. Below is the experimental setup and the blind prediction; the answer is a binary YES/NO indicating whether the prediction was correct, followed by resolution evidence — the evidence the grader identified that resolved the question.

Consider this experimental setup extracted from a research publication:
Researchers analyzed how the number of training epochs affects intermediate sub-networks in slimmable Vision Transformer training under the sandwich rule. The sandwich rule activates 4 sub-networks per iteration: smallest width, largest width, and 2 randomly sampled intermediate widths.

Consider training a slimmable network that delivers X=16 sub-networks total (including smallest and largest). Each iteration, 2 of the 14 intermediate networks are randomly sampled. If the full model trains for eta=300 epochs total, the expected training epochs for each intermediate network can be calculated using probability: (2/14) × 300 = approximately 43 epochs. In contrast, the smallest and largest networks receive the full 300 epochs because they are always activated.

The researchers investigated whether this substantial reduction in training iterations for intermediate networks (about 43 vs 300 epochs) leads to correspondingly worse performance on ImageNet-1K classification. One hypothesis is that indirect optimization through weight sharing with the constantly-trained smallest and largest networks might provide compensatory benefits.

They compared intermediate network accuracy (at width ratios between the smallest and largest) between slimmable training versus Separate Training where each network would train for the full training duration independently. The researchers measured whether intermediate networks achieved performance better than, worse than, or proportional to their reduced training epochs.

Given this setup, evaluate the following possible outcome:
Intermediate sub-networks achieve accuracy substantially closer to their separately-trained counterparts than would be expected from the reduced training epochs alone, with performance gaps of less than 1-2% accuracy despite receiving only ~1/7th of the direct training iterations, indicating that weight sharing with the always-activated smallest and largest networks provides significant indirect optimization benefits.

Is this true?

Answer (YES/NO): NO